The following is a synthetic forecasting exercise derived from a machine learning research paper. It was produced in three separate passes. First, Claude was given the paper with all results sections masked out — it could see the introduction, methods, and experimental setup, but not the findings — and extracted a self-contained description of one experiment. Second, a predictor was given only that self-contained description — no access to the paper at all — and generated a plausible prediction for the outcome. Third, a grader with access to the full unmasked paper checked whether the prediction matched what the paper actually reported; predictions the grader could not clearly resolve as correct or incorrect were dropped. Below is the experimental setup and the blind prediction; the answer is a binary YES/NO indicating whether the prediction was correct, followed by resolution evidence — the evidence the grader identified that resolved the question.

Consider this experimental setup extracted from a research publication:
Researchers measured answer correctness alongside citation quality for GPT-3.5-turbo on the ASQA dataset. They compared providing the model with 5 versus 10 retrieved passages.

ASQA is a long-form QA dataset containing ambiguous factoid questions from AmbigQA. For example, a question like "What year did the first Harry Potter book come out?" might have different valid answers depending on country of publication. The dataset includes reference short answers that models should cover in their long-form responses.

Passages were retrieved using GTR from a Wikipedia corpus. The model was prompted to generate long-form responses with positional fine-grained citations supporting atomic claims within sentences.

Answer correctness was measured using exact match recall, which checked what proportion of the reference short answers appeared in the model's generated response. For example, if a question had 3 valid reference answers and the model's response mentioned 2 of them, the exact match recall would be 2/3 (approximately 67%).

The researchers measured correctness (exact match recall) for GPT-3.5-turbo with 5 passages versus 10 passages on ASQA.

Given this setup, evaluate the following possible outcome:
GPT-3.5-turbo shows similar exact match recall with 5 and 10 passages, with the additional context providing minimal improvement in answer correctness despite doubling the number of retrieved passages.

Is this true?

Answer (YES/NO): NO